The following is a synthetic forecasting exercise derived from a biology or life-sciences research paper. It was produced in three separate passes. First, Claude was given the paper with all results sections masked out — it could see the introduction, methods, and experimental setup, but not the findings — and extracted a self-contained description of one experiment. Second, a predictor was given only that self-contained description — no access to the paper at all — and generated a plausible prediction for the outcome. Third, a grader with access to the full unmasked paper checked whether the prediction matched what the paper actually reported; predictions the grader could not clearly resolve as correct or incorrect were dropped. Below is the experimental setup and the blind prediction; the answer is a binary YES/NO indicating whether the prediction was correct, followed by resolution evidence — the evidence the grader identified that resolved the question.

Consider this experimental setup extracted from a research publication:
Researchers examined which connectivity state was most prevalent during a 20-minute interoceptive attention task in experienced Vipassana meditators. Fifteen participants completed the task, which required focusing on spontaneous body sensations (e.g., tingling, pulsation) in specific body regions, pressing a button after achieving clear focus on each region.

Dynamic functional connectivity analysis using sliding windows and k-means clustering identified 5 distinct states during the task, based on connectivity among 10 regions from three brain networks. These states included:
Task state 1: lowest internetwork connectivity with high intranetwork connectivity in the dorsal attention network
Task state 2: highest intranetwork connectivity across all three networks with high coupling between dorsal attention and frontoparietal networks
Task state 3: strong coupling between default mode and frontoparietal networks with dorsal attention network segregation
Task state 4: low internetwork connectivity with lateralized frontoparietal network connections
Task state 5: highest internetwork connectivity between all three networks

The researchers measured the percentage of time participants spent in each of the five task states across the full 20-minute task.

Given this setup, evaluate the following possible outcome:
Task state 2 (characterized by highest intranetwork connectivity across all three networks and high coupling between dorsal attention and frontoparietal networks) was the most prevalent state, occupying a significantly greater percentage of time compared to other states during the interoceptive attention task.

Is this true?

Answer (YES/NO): NO